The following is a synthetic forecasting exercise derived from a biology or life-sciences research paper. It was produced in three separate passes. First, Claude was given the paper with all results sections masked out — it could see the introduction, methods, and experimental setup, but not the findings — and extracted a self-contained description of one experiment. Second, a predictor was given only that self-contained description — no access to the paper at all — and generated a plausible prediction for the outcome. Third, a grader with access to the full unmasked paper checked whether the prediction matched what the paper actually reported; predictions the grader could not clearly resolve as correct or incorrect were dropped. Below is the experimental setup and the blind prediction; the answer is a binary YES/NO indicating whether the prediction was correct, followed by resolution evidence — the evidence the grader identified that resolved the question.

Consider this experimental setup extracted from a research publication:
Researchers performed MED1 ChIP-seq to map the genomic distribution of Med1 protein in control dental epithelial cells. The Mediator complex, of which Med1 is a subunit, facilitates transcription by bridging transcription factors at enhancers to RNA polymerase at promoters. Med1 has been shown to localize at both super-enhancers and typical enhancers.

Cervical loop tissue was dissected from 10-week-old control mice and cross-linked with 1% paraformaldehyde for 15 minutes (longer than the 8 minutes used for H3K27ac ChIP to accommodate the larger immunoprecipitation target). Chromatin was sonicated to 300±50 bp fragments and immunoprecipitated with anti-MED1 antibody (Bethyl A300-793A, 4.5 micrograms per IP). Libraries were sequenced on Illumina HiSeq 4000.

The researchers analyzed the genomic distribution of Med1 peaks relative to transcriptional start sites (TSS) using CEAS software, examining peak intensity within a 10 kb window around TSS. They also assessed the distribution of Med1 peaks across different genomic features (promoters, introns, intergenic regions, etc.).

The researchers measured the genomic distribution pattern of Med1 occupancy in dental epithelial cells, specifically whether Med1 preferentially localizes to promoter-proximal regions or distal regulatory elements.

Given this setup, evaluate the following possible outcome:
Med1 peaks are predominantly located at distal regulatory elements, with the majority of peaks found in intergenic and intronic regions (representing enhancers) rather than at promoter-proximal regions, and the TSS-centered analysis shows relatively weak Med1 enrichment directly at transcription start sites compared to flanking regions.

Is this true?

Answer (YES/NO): YES